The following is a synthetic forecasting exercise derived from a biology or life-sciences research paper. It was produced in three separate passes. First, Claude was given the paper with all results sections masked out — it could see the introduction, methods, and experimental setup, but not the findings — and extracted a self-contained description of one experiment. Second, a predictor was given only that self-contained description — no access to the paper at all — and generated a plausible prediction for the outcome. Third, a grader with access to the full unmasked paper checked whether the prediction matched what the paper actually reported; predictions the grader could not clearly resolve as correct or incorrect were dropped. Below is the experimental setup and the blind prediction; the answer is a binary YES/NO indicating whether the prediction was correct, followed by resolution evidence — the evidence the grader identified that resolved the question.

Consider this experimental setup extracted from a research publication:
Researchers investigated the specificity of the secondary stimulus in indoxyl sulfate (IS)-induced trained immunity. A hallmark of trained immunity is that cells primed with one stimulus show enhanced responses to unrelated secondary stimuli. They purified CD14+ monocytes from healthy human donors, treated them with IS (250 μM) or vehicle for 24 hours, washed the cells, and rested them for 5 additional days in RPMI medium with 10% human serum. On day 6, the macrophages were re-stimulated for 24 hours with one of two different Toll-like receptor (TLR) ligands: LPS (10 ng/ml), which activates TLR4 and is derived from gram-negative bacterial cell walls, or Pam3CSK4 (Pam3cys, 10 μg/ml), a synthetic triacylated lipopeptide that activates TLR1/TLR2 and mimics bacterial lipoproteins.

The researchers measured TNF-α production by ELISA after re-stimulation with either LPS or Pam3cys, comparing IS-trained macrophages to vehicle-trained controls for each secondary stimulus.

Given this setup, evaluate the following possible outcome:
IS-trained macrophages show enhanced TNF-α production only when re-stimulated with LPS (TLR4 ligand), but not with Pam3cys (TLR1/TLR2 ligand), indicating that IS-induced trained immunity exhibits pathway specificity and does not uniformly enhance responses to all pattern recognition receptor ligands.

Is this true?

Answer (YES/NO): NO